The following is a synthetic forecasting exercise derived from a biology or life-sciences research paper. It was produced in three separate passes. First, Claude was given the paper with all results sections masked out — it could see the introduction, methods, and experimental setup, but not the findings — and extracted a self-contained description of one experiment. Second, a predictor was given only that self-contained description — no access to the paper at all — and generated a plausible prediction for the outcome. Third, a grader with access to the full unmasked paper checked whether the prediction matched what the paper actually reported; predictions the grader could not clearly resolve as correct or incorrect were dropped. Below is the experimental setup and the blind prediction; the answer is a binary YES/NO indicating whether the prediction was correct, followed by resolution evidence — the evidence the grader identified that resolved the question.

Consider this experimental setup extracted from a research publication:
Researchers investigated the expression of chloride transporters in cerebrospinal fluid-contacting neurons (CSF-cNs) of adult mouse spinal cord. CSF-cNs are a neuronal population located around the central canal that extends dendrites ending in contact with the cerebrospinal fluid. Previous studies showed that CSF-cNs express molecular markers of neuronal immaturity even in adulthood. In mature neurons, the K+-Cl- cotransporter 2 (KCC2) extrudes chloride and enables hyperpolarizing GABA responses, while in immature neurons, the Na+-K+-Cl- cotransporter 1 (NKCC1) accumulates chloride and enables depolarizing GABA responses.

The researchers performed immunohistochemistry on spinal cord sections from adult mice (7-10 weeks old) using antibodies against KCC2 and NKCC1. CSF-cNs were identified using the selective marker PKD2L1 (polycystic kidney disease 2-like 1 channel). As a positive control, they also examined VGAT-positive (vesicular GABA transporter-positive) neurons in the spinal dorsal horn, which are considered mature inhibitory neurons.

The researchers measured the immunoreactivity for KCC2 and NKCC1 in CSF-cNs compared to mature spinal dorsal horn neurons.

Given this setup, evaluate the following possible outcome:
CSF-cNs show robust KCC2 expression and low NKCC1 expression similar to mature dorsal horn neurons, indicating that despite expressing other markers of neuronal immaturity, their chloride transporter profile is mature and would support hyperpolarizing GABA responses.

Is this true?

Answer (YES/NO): NO